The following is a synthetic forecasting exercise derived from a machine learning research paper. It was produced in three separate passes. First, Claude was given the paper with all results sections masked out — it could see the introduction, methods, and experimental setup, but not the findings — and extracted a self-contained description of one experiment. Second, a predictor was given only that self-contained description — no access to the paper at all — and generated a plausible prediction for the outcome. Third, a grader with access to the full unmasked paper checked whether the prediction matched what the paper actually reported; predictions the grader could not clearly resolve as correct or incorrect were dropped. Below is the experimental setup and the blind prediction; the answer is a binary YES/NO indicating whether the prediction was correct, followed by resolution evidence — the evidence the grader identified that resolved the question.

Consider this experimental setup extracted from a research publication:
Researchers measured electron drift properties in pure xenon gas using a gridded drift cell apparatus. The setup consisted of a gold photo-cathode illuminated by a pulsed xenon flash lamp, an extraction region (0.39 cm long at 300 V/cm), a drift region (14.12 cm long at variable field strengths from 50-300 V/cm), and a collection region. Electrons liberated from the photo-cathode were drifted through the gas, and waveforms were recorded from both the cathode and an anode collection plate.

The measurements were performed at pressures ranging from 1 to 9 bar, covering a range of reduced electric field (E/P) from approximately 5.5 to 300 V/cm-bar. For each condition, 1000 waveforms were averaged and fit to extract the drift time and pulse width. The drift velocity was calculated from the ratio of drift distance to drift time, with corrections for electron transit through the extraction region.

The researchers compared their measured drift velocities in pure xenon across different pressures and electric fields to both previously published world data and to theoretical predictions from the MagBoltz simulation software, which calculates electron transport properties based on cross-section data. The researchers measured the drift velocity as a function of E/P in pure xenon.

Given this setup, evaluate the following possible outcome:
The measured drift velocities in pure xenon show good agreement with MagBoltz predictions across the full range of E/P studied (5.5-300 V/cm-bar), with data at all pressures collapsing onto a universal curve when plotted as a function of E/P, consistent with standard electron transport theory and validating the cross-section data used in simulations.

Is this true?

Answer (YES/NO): YES